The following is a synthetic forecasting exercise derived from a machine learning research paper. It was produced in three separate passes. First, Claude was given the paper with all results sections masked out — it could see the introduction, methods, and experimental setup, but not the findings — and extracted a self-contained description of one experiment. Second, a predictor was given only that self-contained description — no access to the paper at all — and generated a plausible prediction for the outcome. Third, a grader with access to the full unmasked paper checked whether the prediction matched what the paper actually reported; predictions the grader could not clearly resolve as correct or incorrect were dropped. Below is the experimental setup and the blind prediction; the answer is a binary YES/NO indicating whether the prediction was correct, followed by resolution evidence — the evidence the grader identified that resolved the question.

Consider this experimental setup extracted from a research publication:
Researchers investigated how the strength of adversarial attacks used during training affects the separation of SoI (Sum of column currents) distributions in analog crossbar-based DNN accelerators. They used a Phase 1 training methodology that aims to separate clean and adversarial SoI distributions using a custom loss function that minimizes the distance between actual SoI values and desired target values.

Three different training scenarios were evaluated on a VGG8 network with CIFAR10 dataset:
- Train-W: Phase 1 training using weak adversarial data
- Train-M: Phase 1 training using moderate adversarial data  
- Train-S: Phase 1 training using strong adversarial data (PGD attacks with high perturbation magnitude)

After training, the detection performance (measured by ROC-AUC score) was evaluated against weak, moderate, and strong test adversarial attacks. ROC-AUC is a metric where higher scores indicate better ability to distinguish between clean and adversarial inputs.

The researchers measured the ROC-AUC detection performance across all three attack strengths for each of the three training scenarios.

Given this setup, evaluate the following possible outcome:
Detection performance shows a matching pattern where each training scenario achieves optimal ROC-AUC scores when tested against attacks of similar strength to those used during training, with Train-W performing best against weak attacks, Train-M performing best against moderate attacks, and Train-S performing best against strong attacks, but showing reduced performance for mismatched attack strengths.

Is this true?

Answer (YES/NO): NO